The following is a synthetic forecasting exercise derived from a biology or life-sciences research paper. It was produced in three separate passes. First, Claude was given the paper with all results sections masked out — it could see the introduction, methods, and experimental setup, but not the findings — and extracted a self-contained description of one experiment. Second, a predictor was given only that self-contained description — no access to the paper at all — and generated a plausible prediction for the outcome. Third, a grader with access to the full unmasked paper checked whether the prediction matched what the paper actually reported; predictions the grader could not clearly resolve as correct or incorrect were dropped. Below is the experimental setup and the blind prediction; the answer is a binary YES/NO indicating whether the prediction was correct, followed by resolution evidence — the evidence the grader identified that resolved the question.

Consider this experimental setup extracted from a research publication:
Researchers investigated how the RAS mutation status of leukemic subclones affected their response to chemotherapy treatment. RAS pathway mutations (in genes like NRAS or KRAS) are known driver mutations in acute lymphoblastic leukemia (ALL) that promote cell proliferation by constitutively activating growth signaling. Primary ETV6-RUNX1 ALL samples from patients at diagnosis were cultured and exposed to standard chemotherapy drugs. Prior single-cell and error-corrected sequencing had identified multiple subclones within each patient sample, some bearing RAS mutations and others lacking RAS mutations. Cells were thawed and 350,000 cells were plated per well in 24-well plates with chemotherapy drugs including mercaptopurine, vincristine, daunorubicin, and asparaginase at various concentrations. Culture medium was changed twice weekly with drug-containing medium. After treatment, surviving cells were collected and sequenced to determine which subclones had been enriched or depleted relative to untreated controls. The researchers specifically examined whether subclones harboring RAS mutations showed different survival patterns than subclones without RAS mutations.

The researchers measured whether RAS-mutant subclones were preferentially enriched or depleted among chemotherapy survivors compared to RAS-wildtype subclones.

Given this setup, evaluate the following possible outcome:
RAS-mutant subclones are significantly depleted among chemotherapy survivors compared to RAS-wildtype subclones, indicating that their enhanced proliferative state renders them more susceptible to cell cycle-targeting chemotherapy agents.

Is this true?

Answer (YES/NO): YES